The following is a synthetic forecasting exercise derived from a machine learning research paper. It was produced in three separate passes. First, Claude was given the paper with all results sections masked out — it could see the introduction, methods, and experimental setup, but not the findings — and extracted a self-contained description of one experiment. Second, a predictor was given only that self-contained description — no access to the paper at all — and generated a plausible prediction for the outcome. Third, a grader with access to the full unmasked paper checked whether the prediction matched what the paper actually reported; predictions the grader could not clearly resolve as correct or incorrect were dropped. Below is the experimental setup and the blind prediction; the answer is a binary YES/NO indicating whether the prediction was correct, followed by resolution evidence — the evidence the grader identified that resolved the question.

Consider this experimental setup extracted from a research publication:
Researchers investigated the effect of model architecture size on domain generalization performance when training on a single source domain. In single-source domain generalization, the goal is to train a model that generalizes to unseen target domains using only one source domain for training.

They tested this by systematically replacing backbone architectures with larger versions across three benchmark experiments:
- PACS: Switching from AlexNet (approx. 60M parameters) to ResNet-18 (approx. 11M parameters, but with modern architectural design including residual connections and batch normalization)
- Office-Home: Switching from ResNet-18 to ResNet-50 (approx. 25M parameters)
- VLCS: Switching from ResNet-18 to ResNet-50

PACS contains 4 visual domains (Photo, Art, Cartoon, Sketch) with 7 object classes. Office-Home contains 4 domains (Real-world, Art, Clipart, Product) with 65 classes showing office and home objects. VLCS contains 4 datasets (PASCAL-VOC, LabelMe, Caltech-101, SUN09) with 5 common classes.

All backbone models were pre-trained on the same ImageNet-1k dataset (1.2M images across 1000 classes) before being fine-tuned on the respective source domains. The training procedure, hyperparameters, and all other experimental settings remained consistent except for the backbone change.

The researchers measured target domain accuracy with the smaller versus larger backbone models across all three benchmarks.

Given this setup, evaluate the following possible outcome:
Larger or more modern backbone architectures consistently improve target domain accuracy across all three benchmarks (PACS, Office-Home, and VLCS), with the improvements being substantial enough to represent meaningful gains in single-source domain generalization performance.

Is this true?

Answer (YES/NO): YES